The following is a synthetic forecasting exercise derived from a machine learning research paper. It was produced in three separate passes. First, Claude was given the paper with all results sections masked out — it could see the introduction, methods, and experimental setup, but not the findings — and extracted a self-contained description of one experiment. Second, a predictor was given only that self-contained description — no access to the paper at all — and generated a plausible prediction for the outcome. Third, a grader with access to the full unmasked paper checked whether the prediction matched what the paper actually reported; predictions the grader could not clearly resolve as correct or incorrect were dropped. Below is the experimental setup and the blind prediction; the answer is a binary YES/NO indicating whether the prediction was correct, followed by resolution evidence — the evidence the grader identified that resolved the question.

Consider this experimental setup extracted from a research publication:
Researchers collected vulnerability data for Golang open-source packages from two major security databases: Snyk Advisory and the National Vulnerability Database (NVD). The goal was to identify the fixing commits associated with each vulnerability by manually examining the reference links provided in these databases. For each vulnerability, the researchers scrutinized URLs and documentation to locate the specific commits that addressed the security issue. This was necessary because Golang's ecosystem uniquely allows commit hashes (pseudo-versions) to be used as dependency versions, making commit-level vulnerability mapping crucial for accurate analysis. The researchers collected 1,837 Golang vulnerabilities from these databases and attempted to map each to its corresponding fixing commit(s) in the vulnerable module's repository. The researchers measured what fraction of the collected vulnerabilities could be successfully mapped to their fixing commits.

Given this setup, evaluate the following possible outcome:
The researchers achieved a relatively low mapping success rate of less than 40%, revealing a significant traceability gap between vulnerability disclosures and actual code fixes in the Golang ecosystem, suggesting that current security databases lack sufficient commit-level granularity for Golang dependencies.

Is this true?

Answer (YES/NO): NO